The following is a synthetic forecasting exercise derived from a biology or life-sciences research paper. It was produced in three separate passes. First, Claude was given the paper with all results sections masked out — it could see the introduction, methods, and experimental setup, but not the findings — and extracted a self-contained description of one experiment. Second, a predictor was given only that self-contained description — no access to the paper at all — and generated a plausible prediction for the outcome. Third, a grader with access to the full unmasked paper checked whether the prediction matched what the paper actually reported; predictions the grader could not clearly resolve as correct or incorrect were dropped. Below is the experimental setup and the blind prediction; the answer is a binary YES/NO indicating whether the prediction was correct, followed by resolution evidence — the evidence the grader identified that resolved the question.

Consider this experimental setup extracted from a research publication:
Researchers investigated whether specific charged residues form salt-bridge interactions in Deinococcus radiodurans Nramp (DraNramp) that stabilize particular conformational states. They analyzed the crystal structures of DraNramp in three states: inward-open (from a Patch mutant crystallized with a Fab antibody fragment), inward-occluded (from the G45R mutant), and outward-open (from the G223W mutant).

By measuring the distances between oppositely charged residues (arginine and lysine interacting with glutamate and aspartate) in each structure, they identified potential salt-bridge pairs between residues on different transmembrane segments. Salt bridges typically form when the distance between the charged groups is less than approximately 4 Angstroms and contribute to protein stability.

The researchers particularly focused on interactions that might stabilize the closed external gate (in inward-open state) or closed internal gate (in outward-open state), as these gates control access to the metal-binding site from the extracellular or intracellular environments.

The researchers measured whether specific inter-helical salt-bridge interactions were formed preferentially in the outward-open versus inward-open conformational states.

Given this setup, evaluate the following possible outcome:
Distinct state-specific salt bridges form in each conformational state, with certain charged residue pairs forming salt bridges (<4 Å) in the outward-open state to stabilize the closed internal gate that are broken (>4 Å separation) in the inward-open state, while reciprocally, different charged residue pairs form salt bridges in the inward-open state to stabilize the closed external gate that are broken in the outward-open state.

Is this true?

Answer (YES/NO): NO